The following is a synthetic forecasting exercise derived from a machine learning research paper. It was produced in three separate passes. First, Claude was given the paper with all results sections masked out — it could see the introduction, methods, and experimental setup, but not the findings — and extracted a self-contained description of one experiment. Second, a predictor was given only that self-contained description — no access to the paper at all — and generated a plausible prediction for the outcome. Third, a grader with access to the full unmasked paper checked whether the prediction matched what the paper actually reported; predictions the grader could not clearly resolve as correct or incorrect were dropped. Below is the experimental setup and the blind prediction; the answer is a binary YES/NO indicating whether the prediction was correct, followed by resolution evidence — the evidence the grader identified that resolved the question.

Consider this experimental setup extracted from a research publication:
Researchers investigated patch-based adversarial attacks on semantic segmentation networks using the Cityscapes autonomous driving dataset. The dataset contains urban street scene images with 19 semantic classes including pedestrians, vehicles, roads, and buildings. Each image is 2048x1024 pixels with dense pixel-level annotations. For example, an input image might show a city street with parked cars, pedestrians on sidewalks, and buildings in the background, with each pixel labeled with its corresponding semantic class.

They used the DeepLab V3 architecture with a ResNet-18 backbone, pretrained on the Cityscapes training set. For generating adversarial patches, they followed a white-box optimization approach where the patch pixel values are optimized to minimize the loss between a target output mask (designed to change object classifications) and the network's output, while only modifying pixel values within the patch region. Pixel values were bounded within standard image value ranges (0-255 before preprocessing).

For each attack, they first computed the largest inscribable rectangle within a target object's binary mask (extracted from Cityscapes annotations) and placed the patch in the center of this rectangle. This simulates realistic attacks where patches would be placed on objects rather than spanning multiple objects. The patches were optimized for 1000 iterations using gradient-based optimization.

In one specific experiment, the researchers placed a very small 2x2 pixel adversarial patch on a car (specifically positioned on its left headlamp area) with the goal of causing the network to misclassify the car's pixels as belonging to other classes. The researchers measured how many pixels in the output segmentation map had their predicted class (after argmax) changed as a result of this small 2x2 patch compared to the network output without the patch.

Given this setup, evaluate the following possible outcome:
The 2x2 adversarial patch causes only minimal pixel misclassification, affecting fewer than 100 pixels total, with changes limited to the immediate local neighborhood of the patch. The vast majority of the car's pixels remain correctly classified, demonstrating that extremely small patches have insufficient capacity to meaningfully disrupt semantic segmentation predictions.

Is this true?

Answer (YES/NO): NO